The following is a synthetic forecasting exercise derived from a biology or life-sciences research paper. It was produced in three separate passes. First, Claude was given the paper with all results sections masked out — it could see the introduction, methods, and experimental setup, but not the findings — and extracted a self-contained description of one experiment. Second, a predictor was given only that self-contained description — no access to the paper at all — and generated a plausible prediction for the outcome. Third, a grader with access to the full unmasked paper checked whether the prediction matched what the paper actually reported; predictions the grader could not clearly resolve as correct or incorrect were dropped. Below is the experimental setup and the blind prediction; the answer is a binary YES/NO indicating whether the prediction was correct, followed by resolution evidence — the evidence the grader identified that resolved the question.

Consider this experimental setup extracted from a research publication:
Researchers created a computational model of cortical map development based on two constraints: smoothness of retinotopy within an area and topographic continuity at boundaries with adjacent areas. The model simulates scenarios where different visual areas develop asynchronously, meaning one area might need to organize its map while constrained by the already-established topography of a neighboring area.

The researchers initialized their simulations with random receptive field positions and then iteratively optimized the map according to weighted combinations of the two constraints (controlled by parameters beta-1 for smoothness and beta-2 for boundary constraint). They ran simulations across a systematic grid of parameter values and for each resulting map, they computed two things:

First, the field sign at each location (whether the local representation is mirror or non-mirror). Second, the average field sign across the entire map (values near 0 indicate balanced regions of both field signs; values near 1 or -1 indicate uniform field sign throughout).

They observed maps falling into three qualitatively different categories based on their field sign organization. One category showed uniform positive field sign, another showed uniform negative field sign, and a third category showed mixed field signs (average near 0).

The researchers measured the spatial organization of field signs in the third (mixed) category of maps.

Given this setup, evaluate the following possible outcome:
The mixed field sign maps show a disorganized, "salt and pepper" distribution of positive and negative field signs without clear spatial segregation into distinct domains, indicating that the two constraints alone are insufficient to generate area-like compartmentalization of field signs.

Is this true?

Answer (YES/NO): NO